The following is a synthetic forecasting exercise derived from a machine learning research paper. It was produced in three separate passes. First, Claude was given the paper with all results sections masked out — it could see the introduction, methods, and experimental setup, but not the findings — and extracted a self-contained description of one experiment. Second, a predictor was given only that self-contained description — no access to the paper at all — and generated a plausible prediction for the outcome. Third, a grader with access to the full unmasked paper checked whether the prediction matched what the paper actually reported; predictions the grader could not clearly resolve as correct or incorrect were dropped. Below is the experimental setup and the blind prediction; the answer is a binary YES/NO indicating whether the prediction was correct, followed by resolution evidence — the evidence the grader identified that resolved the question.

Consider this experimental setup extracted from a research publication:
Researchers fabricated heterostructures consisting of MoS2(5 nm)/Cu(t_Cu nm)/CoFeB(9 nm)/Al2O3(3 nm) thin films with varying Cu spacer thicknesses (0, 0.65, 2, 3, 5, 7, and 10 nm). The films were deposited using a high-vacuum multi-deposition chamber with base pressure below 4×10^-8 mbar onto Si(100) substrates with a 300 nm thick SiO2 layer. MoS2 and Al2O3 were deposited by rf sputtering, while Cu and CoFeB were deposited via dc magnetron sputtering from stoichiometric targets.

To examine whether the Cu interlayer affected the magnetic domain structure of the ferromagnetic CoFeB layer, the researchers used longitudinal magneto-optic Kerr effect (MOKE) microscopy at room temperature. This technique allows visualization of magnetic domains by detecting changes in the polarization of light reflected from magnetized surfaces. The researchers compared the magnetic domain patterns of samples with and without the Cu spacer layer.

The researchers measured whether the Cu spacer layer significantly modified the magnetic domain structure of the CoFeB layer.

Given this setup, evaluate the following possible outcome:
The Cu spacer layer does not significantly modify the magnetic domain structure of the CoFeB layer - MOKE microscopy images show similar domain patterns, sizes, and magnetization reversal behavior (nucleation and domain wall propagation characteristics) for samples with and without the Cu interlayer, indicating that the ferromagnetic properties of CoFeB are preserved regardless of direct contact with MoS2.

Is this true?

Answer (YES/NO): NO